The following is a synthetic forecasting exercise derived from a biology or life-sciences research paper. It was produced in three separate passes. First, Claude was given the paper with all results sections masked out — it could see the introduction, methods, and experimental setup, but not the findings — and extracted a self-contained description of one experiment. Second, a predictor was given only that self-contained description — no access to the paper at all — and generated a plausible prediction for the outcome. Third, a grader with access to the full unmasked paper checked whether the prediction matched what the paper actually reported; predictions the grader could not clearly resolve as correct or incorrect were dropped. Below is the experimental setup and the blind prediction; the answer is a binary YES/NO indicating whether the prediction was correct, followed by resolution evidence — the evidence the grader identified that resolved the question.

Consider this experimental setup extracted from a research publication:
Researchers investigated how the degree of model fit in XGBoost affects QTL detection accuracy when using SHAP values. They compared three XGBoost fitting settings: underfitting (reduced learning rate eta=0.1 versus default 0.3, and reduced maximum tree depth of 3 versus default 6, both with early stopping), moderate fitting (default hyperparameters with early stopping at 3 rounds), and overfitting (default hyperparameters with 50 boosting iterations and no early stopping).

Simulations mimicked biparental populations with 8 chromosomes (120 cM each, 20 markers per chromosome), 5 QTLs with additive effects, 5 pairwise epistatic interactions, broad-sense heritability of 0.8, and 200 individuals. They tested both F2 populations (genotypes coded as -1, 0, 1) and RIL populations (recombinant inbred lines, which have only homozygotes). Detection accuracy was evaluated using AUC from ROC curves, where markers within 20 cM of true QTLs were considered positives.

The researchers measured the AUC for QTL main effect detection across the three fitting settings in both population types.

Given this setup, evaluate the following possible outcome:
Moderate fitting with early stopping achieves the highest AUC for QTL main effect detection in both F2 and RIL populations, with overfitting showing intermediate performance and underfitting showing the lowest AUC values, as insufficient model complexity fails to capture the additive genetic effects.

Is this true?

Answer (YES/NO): NO